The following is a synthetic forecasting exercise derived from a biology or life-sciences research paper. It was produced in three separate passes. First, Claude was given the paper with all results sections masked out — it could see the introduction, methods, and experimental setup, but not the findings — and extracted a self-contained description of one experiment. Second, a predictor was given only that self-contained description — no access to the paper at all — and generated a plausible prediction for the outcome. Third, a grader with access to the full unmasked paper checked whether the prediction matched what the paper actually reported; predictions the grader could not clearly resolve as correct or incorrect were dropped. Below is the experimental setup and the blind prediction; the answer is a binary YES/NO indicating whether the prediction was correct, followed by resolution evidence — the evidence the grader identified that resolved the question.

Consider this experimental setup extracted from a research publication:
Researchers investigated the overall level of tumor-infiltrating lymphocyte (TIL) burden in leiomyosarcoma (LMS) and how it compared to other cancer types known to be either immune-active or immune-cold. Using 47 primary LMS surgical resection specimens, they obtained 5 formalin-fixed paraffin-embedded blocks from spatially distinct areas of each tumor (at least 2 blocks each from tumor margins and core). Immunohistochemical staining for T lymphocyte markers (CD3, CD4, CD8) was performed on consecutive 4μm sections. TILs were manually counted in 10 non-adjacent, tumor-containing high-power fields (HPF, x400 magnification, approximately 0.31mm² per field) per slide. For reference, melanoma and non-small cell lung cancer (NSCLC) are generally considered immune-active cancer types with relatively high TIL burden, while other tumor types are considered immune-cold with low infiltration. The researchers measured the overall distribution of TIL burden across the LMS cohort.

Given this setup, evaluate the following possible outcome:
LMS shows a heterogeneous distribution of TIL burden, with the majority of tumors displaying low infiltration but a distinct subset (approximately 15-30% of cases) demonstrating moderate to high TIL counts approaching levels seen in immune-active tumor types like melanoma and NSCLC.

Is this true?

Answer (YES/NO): NO